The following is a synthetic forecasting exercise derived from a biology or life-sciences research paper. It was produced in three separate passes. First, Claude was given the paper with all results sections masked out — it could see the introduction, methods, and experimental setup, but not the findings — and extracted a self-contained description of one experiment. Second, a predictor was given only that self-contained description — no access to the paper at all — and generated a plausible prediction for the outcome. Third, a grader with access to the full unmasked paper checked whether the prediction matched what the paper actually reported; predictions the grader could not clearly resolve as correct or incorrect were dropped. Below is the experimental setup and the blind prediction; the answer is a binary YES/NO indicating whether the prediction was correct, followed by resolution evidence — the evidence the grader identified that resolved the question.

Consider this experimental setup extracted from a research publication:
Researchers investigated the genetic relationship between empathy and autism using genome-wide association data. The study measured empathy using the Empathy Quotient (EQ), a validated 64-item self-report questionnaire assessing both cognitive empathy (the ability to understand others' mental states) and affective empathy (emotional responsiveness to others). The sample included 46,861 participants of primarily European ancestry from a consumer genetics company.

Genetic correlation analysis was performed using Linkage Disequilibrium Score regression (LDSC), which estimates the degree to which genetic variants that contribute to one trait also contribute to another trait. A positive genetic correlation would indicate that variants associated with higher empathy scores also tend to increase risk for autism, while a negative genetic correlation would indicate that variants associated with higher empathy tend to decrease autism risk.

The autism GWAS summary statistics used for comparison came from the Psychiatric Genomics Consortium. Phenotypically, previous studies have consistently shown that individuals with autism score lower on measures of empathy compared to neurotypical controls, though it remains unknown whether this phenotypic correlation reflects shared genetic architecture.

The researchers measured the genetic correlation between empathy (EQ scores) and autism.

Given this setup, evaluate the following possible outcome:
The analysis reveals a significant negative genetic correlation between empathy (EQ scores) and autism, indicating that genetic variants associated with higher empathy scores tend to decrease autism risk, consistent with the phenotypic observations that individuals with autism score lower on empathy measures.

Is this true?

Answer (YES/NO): NO